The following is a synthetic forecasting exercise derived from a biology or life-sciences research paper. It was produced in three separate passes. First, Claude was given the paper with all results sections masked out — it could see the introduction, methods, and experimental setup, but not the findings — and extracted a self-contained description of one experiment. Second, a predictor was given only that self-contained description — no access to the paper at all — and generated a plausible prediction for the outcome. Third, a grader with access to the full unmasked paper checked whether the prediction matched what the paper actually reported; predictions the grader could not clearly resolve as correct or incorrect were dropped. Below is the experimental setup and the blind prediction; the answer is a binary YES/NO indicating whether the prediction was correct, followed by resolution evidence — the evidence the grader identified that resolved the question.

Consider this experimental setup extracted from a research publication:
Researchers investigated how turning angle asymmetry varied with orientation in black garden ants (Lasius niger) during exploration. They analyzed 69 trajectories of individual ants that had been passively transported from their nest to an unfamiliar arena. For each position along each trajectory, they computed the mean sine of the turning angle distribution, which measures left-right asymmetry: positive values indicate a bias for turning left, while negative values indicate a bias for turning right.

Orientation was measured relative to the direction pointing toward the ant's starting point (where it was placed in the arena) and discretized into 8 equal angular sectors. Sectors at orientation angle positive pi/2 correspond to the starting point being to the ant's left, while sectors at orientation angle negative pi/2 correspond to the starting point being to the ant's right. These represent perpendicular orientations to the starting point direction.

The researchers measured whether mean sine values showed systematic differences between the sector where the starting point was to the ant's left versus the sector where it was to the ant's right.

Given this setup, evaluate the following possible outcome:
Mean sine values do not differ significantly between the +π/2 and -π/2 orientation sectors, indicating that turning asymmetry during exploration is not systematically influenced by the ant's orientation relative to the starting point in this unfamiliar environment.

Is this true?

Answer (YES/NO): NO